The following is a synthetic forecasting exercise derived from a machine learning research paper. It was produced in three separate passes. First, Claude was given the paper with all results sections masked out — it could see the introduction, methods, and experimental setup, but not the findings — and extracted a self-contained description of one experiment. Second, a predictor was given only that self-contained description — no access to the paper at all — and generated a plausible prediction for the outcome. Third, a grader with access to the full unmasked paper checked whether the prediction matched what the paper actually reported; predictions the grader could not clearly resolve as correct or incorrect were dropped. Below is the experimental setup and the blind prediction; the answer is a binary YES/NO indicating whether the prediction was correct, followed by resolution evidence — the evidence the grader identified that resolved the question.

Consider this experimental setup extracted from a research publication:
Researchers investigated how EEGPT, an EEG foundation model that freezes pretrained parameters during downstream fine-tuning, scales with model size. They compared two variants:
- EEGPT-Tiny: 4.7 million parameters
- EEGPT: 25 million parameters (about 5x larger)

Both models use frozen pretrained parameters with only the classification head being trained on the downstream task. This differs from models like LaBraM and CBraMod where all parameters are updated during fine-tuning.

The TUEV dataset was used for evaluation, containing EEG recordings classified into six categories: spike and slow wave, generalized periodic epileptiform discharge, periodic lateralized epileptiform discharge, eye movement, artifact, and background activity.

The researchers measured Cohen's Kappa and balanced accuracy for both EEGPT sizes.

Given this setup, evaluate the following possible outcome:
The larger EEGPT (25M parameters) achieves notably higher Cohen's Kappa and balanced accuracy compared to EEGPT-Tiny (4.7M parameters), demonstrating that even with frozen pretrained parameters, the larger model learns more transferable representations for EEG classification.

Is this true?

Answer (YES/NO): YES